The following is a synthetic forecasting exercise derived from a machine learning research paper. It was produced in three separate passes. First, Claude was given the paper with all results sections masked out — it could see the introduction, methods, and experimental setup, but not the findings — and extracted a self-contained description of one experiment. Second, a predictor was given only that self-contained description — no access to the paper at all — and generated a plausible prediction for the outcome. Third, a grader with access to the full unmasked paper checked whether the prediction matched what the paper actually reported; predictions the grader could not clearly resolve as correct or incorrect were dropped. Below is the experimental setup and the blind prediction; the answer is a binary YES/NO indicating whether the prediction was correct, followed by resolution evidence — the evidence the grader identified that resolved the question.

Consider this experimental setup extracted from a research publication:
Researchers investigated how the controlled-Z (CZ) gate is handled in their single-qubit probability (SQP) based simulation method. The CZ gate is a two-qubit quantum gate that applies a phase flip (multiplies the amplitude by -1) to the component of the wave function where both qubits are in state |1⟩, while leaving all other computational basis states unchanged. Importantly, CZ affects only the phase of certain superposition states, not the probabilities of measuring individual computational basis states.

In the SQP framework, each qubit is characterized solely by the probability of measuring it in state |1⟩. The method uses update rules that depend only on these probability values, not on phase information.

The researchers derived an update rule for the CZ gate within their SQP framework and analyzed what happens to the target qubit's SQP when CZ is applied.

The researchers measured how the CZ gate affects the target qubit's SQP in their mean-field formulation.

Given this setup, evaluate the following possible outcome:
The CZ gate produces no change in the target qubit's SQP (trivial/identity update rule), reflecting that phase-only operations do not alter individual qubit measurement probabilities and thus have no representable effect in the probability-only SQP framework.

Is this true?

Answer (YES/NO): YES